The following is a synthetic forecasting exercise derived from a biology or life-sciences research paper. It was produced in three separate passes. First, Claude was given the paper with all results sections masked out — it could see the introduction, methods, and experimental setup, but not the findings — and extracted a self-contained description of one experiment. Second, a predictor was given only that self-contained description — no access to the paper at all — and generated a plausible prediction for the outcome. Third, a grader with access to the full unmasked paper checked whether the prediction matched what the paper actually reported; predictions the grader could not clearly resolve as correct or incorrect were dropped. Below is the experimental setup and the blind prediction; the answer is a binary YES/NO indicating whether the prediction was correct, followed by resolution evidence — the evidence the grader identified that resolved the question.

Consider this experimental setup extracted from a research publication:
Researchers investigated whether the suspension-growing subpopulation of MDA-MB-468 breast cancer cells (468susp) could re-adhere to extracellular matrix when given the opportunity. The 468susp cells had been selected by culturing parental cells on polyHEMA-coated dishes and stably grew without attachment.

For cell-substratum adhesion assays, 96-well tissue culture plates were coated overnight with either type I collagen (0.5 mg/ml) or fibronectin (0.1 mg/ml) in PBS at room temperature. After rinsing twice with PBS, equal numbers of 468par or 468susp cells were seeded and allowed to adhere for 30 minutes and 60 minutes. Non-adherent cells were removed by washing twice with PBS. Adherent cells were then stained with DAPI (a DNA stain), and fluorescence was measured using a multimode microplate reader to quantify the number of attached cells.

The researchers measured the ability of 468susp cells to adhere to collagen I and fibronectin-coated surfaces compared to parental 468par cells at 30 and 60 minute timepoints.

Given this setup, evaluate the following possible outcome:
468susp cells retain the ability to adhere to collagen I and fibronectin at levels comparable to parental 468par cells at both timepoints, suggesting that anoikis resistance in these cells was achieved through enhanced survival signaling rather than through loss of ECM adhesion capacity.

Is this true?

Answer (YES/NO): NO